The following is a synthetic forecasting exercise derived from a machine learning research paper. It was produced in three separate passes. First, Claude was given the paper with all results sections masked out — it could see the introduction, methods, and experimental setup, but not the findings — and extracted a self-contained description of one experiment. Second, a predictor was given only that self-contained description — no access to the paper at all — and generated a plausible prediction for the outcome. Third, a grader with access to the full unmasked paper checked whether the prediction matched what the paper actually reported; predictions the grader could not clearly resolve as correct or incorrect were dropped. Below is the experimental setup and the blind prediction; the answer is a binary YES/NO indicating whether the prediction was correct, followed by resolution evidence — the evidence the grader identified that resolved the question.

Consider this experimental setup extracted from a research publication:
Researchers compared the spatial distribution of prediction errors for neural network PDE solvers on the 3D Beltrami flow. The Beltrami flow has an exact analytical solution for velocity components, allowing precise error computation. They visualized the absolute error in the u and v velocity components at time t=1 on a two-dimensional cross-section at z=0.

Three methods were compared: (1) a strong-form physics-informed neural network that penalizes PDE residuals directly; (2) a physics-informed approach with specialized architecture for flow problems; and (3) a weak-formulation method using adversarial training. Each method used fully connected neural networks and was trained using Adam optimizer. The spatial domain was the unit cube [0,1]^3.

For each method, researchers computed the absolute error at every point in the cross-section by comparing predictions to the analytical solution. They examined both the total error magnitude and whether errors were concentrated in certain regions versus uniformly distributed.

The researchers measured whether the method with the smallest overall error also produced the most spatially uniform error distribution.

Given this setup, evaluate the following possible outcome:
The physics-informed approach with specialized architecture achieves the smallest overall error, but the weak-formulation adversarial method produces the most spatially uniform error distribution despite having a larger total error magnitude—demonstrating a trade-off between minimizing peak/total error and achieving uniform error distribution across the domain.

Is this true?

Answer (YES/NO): NO